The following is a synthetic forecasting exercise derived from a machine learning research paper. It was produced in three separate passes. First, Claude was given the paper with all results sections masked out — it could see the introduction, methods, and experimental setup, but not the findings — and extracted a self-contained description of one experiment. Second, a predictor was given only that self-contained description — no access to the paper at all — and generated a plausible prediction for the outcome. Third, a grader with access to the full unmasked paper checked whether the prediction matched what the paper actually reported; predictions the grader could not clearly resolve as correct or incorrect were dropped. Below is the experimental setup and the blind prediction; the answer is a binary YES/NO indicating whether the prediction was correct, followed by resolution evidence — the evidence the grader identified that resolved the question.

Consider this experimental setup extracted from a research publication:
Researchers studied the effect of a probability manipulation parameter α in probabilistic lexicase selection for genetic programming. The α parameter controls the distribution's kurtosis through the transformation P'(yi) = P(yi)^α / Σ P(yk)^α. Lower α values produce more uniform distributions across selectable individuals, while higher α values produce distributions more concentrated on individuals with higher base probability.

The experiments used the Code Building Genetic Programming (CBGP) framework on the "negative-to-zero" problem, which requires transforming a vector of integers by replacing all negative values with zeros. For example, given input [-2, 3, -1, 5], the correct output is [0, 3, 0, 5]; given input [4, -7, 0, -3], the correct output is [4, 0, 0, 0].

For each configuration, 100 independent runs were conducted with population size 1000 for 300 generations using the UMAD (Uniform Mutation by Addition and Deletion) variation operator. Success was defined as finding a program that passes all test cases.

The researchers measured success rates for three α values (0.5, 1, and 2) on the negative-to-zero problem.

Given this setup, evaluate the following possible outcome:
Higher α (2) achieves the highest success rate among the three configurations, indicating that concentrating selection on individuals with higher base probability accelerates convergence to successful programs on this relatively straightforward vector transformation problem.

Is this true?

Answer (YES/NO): NO